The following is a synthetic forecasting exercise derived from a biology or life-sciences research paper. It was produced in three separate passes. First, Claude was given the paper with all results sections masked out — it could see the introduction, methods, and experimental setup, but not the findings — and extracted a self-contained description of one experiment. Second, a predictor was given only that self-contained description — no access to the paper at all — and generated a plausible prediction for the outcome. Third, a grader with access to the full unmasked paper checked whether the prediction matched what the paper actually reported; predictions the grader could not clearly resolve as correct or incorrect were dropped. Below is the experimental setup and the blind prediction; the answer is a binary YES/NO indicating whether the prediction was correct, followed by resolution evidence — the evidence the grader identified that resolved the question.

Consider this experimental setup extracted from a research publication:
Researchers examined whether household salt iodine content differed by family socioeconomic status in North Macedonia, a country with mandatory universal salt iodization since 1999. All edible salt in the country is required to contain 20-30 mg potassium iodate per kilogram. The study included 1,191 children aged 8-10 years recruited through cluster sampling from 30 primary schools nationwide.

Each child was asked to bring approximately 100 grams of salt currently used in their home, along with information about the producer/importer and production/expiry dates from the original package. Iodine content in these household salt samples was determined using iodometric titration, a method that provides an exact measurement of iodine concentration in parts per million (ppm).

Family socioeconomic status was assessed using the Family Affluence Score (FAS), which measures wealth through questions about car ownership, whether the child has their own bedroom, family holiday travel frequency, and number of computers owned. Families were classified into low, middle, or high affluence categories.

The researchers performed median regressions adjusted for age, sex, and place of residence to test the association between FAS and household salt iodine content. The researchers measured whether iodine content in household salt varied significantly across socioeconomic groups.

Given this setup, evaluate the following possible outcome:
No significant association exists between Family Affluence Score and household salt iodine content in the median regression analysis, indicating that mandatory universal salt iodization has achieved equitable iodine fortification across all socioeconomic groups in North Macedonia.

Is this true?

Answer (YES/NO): YES